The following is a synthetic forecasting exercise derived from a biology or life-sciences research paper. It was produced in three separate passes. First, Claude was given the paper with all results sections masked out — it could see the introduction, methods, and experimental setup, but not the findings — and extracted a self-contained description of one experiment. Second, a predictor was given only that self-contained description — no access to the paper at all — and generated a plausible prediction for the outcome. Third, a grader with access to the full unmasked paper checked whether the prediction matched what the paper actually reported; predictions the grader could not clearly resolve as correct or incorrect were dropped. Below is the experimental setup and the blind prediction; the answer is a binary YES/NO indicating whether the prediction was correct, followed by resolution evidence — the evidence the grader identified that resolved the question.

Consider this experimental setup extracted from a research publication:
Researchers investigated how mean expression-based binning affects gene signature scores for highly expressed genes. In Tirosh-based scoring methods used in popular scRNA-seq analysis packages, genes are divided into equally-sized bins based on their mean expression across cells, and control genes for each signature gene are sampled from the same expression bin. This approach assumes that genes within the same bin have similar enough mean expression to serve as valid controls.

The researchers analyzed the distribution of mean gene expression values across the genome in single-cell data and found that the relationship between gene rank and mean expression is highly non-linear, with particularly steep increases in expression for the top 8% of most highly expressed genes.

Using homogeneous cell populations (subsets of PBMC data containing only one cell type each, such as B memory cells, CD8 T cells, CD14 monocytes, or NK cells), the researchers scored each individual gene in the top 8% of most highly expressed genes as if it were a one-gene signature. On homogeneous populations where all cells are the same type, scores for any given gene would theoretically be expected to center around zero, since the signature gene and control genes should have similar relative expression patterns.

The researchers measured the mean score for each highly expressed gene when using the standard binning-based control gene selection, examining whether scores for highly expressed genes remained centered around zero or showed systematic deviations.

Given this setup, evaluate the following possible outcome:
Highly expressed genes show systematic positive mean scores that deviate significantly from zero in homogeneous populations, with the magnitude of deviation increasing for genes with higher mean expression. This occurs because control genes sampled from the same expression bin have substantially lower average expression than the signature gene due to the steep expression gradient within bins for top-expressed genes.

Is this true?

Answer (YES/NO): NO